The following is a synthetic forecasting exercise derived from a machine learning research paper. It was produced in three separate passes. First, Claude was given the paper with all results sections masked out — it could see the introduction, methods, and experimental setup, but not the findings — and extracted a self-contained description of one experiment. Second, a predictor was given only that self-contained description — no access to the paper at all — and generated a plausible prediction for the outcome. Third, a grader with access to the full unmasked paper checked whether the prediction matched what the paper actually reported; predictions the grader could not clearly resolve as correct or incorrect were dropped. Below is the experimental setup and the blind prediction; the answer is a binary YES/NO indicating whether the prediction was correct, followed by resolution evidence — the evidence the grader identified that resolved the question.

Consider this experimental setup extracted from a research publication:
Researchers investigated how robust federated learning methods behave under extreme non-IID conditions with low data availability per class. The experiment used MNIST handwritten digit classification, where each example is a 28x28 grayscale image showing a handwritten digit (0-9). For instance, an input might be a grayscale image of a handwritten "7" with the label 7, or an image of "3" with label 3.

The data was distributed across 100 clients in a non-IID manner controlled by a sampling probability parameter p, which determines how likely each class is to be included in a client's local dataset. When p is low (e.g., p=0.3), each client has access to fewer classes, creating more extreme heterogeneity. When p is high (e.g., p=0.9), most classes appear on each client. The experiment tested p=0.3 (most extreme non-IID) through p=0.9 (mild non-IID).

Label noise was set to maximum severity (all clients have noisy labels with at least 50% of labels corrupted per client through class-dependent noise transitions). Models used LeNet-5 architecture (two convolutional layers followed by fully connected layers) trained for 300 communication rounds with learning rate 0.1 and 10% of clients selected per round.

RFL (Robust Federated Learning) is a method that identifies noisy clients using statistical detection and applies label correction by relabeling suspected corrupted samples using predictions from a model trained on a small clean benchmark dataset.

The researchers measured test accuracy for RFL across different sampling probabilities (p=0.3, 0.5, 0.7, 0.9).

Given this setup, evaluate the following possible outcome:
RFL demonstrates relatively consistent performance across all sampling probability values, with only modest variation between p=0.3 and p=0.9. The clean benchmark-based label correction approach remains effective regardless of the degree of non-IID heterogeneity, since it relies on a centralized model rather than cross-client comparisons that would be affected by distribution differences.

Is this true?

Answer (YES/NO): NO